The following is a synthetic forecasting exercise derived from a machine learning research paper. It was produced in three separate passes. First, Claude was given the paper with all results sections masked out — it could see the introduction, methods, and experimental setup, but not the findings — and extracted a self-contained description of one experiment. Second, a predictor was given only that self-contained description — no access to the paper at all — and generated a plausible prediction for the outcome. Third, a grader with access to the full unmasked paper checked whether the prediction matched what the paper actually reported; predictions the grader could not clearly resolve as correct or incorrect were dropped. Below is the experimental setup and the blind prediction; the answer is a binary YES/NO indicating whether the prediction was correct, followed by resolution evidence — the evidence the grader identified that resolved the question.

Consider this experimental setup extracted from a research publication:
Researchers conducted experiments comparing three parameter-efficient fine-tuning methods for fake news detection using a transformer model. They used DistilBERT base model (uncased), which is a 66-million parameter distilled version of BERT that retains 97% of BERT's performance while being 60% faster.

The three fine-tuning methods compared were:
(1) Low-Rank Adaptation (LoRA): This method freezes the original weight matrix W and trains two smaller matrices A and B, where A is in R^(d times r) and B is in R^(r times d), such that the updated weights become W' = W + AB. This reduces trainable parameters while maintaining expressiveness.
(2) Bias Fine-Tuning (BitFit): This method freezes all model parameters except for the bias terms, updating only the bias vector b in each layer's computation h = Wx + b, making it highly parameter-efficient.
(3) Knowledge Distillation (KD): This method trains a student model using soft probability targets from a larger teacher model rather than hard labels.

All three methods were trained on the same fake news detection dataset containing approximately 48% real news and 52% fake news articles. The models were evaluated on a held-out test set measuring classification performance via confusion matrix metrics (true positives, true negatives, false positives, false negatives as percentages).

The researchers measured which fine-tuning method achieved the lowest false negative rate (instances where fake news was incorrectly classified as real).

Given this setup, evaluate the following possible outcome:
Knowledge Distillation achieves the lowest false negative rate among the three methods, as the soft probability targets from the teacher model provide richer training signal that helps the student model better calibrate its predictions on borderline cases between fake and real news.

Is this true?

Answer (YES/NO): NO